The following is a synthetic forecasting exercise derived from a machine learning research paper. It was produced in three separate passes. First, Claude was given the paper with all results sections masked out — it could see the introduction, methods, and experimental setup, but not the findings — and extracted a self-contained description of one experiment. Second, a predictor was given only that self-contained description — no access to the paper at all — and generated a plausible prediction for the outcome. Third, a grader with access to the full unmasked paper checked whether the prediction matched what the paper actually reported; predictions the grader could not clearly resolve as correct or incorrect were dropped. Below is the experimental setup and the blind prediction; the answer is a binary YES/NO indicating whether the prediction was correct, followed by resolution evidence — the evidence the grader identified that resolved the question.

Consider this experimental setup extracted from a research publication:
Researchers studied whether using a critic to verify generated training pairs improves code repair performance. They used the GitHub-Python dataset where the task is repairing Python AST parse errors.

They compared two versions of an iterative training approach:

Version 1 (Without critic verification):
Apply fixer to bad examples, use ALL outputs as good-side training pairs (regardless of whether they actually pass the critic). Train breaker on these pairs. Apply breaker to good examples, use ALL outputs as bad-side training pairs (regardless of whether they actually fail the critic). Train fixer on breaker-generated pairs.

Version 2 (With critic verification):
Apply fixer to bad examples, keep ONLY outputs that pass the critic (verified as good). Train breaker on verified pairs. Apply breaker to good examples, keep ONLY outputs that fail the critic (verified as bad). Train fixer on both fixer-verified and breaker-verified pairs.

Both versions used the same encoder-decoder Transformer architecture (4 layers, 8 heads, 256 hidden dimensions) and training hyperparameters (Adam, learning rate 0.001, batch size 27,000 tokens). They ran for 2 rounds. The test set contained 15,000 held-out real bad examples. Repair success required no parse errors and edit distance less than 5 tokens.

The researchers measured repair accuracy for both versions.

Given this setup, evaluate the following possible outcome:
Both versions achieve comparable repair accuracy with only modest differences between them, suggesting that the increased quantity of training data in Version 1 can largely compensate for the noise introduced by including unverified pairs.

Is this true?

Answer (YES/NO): NO